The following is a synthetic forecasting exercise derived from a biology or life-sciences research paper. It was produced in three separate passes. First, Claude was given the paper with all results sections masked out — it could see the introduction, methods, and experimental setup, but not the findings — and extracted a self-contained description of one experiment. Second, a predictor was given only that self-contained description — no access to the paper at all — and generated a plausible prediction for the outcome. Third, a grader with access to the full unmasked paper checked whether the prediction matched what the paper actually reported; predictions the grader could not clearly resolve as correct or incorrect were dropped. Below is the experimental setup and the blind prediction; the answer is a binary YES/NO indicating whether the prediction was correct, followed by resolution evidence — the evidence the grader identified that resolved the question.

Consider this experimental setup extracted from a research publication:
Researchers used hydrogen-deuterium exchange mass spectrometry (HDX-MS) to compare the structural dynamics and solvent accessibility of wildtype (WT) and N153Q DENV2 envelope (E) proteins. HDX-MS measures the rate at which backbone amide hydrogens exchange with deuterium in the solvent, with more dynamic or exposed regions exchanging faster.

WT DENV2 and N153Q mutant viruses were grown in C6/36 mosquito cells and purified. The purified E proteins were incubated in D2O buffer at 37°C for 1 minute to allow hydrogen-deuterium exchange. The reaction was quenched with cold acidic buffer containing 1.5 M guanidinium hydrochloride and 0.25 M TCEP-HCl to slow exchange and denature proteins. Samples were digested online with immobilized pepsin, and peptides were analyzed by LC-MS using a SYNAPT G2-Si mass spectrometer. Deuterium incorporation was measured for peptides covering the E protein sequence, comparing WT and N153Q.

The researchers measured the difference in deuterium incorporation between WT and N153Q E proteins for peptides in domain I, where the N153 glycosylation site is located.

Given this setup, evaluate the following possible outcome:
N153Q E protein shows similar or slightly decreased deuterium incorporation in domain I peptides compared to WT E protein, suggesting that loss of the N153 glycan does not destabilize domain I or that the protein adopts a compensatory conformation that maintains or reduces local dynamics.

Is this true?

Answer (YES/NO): YES